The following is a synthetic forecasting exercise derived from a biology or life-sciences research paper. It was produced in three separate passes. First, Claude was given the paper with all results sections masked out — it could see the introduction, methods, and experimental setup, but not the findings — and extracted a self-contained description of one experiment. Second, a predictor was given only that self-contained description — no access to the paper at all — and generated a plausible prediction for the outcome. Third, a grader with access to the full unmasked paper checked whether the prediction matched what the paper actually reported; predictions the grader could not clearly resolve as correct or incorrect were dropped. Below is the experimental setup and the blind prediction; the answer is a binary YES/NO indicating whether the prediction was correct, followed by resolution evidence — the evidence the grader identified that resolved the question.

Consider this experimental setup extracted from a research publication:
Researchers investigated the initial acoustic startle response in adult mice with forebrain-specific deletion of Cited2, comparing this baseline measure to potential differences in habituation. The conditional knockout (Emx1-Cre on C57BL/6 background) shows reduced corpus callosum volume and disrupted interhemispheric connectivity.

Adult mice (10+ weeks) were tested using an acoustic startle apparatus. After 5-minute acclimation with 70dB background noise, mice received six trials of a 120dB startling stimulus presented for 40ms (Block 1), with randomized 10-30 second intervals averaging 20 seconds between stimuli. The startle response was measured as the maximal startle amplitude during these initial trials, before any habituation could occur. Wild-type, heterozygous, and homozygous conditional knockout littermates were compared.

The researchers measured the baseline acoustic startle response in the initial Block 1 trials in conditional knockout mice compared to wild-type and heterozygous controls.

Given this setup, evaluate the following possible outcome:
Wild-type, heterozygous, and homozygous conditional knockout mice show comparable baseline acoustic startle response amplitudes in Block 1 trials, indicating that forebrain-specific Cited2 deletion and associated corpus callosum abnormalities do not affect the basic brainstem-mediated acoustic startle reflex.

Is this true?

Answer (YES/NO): YES